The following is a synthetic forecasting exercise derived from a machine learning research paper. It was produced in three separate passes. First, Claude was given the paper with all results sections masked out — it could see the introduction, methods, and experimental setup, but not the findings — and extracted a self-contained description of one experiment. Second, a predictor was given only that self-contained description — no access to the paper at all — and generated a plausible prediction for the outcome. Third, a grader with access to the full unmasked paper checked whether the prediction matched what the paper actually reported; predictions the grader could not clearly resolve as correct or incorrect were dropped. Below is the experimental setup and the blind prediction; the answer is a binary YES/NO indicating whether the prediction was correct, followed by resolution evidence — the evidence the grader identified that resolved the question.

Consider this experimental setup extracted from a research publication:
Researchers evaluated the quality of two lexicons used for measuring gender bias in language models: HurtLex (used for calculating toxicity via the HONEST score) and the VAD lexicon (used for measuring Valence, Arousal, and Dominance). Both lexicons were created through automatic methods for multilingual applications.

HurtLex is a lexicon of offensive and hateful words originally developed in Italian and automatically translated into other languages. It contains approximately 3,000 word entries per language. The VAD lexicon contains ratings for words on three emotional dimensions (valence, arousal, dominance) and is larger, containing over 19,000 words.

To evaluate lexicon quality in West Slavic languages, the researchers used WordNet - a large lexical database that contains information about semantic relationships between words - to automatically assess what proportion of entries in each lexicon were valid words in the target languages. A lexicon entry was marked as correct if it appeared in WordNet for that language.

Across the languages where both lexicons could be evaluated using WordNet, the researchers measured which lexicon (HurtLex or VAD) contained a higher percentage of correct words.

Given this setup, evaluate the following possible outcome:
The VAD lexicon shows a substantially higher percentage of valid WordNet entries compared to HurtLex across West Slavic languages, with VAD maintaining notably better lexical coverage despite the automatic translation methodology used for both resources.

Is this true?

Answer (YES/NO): YES